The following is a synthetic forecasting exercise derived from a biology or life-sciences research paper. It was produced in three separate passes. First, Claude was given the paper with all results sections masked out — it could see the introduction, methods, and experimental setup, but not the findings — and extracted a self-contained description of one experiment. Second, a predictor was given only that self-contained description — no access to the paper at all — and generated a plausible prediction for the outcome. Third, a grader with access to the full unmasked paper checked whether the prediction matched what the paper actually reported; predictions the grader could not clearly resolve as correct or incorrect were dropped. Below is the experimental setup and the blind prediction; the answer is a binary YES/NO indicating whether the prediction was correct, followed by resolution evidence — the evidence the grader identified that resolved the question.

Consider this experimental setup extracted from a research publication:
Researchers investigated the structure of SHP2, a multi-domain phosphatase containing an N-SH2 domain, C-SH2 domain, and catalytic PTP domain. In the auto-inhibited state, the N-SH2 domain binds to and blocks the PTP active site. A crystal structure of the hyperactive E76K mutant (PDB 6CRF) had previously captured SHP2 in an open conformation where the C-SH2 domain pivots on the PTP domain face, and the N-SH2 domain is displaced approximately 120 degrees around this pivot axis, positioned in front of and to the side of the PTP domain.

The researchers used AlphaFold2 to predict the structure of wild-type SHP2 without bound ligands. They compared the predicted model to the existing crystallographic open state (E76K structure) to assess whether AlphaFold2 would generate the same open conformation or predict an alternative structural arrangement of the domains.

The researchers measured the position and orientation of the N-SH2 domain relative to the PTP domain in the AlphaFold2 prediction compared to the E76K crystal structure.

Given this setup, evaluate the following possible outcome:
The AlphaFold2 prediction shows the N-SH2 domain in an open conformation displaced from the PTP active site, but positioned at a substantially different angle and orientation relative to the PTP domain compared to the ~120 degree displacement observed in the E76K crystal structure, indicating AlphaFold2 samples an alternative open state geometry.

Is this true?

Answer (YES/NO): YES